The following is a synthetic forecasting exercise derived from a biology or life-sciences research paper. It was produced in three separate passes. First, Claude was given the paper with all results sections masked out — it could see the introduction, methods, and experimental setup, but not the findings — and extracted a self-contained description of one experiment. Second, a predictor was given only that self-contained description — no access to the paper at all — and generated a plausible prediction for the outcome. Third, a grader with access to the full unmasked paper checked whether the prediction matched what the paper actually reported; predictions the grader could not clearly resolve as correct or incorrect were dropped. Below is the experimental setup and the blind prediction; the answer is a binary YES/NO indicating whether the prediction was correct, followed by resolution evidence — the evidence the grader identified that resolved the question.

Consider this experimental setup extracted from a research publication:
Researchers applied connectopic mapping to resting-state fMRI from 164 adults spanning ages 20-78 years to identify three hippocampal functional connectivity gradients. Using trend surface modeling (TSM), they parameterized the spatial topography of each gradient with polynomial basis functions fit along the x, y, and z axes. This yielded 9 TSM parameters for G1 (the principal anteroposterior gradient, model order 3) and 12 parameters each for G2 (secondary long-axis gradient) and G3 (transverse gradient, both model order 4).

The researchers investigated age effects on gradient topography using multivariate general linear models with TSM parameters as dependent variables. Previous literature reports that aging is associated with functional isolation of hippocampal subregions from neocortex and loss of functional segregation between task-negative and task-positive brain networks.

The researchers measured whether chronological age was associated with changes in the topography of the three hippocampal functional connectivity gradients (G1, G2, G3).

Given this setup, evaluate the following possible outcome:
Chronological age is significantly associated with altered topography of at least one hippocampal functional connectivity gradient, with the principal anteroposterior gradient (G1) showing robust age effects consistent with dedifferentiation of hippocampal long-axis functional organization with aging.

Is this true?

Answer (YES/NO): YES